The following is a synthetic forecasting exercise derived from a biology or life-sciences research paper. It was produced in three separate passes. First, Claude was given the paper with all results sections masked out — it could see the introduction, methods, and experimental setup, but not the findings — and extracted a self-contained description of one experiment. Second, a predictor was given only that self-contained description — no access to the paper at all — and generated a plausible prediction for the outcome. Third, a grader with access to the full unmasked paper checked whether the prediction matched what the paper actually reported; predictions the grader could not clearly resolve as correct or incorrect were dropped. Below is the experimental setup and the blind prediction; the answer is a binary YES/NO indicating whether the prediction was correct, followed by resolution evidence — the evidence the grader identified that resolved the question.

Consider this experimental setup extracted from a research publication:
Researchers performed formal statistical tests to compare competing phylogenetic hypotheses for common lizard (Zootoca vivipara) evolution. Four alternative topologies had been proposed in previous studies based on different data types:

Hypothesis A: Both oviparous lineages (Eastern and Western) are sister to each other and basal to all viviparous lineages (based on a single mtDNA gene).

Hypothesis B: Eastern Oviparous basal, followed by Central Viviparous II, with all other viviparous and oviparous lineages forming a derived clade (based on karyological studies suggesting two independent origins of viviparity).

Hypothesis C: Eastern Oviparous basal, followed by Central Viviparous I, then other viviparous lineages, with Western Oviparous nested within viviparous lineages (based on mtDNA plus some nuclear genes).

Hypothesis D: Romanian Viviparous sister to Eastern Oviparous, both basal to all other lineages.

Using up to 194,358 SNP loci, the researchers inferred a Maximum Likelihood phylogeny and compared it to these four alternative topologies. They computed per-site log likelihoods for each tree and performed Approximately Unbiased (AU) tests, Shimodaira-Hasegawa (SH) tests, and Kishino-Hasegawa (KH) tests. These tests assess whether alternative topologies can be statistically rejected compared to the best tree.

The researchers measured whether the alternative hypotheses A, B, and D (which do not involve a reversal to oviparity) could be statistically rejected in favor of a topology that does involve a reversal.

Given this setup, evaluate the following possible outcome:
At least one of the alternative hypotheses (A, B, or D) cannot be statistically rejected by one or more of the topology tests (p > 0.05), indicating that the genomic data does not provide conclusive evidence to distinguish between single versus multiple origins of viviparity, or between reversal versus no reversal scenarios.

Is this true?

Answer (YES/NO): NO